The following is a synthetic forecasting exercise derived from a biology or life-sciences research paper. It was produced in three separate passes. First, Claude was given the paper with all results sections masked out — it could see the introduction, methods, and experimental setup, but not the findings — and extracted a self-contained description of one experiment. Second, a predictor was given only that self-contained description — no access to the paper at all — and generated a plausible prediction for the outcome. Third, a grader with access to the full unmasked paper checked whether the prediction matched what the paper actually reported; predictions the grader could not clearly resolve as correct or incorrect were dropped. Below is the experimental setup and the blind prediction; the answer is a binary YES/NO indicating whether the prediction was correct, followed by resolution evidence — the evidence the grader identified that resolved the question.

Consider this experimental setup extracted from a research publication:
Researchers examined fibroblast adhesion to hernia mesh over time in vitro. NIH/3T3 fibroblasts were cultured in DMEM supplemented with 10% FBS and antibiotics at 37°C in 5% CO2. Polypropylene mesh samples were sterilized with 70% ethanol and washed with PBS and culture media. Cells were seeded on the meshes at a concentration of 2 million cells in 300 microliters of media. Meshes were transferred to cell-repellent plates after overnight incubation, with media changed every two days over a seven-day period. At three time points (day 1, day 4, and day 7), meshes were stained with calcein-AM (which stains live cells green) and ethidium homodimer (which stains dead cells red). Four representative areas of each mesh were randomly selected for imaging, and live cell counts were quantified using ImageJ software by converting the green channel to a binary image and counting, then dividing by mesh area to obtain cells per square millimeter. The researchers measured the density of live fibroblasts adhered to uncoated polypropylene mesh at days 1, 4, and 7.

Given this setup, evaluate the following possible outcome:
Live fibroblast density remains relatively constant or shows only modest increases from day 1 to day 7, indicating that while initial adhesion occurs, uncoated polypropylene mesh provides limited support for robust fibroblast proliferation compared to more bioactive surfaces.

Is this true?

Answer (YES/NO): YES